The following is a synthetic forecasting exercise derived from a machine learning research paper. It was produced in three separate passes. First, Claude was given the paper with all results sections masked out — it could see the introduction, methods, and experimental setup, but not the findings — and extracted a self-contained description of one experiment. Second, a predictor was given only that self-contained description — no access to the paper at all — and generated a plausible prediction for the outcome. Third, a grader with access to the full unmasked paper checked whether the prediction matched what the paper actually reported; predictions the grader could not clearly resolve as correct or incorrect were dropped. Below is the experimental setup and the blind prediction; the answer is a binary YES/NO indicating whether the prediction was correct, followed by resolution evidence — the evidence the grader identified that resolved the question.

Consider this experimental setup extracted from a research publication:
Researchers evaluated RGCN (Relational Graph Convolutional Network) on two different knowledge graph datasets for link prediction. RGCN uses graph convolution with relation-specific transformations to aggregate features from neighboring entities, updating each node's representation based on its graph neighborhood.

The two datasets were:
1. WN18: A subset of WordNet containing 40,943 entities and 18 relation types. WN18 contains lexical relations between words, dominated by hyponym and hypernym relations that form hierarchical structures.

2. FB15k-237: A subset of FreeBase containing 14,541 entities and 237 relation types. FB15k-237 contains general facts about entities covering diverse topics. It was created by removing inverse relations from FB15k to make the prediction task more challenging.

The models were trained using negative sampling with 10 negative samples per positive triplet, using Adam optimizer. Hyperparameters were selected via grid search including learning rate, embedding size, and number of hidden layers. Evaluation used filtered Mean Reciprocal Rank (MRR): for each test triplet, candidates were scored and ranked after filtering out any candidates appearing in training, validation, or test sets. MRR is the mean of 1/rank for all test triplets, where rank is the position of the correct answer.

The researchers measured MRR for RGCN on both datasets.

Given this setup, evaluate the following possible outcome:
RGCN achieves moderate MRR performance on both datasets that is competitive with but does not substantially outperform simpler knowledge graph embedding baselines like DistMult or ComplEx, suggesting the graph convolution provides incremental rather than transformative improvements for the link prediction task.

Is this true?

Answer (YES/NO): YES